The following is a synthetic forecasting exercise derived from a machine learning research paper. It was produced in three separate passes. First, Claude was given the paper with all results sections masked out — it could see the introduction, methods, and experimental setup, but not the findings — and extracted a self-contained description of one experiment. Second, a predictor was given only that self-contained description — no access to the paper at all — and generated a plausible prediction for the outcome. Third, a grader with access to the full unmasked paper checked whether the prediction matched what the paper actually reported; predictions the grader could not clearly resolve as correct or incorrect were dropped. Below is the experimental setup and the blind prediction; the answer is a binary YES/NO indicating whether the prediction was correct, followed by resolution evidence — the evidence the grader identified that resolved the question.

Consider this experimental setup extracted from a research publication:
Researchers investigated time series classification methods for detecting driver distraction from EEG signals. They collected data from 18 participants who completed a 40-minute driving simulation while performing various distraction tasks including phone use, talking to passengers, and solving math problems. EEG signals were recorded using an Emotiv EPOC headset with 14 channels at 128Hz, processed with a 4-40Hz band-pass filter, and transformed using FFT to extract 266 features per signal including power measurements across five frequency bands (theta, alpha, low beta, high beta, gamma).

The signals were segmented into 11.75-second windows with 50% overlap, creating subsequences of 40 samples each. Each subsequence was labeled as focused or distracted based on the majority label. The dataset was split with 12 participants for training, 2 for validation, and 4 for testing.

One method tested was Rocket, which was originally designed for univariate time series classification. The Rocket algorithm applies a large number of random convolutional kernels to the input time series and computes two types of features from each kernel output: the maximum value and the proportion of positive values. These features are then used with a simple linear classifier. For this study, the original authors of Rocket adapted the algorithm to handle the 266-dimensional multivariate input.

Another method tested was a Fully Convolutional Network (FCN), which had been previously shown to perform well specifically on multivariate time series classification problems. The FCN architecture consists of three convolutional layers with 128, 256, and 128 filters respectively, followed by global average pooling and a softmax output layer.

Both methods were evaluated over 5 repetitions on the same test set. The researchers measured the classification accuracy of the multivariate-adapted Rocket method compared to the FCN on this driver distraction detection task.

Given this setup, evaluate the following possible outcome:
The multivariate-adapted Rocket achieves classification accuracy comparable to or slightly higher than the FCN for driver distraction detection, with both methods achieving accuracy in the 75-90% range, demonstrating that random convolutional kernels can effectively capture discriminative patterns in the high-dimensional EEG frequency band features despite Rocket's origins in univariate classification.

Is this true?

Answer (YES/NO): NO